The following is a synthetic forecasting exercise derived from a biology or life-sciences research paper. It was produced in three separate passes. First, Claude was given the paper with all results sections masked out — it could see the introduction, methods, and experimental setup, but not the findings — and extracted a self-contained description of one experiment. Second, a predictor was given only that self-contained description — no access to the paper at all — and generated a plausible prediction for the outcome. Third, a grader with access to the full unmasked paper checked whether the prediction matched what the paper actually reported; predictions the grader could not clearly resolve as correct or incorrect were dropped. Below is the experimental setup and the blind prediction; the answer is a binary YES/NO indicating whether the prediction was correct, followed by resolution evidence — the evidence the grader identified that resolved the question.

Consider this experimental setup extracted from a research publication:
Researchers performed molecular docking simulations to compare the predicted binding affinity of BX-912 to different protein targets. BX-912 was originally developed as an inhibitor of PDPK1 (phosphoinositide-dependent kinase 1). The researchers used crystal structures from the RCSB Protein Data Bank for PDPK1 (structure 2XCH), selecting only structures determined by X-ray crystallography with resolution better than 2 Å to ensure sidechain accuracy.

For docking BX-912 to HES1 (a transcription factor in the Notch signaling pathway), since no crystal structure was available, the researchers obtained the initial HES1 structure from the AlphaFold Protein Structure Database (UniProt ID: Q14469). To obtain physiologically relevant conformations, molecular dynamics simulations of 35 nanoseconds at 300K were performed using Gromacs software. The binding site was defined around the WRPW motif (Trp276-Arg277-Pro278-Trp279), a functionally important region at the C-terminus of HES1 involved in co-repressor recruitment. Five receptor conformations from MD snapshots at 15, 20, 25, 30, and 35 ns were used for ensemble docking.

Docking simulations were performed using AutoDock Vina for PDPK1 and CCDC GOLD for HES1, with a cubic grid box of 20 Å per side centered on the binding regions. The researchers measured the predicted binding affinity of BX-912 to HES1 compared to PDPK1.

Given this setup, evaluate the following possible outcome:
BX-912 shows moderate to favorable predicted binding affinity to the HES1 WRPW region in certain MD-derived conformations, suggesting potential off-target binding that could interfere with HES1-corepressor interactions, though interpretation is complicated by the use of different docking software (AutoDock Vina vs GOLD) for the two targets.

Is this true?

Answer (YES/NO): NO